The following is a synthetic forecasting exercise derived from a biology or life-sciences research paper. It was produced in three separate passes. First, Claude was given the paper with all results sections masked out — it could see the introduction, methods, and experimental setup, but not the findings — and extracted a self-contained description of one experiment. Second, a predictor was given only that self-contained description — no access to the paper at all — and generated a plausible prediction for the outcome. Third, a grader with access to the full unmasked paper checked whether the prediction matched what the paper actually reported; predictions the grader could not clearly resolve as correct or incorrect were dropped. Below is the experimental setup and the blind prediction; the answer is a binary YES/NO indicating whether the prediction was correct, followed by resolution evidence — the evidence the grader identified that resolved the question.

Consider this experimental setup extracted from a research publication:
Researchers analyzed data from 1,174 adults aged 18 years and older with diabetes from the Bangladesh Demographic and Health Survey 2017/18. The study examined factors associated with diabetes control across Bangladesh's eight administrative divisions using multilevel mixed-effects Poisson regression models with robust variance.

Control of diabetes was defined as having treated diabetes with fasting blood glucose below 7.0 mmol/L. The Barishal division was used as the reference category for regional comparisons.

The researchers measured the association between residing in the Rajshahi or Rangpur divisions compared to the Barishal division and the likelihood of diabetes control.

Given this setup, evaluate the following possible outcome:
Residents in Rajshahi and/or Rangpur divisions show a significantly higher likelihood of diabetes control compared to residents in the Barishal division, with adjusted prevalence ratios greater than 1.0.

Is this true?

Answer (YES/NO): NO